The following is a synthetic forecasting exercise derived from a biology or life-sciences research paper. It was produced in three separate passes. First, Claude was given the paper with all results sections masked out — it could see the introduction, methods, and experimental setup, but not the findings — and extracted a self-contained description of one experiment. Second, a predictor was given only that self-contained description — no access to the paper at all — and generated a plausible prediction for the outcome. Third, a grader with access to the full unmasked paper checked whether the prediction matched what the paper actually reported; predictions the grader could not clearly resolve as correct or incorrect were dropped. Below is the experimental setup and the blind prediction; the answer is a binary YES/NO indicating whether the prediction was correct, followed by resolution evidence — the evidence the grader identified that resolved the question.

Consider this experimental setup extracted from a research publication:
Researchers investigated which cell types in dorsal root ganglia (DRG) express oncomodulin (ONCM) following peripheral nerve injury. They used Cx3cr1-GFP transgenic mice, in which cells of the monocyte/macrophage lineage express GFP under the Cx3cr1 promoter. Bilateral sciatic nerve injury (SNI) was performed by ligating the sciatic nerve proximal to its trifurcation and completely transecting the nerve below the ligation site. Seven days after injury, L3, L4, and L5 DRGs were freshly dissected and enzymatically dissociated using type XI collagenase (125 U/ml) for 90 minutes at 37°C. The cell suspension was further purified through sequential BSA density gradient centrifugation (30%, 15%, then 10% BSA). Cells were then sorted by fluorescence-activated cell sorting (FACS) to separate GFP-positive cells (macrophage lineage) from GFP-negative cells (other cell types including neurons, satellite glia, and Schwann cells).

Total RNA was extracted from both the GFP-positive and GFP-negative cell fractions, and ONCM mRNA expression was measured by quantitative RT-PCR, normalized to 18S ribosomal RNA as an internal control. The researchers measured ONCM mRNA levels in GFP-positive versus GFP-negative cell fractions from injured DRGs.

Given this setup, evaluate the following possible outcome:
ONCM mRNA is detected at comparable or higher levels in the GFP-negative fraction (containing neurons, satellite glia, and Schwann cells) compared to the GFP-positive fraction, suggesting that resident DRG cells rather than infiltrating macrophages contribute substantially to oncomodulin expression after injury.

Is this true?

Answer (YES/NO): NO